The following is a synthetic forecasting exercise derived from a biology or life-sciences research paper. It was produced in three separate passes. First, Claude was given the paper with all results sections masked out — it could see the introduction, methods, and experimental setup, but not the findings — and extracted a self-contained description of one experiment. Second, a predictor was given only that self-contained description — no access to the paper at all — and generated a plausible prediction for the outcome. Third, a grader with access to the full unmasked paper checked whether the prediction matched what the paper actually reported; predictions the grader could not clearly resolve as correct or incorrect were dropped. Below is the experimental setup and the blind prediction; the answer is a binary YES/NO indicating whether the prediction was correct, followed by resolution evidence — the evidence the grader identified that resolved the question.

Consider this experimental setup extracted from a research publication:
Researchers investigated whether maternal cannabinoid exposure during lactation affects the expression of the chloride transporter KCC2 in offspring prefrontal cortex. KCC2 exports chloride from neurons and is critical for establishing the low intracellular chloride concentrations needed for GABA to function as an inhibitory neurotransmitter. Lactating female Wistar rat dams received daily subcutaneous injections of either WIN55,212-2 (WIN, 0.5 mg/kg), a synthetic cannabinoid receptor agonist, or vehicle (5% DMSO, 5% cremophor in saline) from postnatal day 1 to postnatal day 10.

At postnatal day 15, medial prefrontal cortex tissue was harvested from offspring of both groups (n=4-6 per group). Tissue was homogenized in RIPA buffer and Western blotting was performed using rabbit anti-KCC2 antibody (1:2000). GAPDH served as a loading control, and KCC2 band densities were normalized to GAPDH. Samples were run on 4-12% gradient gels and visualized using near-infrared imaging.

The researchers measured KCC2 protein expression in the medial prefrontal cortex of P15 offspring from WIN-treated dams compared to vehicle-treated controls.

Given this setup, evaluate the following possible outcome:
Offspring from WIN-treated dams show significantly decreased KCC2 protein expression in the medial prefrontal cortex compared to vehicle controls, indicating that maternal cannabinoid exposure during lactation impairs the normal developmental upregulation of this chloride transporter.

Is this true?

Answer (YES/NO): YES